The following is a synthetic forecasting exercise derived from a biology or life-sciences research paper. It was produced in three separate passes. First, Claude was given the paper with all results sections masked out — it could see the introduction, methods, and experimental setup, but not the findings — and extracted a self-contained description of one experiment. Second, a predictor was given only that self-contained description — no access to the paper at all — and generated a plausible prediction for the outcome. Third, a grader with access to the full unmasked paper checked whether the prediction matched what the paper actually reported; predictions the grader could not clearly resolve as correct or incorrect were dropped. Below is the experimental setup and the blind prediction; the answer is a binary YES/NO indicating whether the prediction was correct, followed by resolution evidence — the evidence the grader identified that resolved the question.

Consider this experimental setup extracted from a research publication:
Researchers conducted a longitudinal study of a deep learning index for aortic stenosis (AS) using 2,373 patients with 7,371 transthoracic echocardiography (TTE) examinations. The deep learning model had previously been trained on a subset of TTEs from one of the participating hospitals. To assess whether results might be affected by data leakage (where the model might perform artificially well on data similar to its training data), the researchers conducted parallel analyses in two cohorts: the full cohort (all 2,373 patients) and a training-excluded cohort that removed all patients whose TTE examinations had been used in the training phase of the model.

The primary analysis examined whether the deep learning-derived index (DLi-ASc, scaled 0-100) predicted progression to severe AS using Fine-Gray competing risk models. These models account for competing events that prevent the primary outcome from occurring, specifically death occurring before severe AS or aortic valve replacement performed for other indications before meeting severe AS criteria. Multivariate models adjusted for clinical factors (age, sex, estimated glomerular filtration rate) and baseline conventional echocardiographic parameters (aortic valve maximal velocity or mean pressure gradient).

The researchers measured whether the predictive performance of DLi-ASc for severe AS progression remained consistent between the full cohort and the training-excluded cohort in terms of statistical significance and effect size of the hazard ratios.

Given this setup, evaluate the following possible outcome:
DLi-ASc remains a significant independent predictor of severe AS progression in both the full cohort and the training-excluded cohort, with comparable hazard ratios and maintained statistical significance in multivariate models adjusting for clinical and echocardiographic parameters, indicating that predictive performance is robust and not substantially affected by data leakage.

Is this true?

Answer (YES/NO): YES